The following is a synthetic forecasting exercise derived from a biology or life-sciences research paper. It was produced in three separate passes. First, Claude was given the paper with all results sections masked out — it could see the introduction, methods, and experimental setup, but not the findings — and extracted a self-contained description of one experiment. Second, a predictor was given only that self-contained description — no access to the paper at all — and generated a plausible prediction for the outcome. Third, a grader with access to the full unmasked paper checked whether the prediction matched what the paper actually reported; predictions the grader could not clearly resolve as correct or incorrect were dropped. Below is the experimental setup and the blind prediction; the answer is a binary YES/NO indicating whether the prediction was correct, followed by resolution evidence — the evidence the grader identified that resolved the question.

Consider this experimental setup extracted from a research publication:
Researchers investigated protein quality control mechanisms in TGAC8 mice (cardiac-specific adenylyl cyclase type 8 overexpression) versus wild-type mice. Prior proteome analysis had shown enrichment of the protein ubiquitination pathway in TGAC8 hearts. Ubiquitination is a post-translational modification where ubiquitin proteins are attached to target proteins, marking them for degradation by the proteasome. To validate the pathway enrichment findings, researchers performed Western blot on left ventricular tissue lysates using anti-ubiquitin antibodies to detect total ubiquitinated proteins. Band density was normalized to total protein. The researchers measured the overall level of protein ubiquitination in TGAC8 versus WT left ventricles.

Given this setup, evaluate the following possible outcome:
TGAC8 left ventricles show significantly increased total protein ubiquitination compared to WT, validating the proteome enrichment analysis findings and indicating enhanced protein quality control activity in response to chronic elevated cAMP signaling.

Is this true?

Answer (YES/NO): YES